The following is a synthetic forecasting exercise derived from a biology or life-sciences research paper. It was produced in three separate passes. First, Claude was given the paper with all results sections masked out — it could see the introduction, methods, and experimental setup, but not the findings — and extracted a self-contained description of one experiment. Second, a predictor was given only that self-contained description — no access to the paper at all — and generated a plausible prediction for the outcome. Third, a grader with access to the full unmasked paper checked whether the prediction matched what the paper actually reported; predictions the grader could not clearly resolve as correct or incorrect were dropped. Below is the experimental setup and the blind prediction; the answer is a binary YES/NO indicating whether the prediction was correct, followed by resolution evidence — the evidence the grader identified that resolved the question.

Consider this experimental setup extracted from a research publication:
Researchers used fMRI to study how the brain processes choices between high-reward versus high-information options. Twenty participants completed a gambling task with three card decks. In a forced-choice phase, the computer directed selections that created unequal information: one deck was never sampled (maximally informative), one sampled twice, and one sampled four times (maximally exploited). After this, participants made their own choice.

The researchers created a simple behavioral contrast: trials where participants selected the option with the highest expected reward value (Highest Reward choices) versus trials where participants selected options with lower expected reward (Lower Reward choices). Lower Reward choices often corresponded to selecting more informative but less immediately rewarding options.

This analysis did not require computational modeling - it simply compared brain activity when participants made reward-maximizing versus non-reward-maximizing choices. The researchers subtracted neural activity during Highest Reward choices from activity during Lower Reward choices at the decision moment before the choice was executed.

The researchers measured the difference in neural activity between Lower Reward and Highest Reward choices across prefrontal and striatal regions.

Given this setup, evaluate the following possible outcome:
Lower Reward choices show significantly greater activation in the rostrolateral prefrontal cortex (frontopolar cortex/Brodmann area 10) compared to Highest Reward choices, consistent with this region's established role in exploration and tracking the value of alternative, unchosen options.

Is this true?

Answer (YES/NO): NO